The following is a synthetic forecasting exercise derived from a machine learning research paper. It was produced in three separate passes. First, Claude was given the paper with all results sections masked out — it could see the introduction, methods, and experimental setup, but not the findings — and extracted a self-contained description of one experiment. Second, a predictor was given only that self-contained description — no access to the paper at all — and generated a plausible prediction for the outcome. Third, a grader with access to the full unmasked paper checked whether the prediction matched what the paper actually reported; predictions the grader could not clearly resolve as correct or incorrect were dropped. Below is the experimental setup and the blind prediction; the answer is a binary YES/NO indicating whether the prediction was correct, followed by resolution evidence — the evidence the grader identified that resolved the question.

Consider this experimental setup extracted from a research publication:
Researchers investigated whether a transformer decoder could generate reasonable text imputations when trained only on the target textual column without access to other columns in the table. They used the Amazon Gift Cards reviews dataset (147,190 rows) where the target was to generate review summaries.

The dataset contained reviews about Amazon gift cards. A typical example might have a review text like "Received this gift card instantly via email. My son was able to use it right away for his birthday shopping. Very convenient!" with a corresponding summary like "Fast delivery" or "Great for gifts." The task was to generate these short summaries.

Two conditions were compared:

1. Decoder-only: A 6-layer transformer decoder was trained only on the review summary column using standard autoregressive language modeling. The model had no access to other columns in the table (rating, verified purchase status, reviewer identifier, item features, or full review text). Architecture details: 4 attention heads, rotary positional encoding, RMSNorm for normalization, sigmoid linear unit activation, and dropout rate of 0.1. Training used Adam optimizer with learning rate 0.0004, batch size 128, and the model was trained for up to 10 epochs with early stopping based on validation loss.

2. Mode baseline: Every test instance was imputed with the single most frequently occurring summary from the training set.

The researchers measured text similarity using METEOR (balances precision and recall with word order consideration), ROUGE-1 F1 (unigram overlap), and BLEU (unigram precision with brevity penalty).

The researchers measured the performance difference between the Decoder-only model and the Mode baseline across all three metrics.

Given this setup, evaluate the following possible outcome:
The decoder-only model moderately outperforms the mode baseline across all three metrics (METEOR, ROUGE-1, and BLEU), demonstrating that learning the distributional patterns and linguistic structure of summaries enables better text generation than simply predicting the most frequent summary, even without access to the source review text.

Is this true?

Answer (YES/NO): NO